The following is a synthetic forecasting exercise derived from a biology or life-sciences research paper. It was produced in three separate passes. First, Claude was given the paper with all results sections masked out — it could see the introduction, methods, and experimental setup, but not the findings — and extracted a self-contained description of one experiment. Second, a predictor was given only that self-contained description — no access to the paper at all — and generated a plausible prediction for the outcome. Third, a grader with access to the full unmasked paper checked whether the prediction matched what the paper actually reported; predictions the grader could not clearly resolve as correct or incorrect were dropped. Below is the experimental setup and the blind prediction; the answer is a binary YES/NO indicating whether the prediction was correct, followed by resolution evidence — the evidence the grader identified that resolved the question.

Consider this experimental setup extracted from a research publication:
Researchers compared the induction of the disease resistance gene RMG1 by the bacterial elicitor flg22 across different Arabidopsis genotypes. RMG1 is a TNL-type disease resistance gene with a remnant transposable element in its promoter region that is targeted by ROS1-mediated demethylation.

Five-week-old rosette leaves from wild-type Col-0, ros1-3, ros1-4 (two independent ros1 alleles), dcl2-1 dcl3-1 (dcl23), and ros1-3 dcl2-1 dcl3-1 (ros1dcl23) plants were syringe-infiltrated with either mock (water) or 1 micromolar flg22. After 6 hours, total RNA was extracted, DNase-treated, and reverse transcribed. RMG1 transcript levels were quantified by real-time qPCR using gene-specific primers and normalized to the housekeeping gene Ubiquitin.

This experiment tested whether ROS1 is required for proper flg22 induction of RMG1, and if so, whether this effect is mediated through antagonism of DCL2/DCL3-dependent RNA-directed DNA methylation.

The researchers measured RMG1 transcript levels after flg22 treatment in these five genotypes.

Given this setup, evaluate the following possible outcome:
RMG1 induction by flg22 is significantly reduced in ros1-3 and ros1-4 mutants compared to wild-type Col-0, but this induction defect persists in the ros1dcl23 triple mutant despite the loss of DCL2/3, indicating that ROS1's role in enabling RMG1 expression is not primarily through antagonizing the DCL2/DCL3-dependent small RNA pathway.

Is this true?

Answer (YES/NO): NO